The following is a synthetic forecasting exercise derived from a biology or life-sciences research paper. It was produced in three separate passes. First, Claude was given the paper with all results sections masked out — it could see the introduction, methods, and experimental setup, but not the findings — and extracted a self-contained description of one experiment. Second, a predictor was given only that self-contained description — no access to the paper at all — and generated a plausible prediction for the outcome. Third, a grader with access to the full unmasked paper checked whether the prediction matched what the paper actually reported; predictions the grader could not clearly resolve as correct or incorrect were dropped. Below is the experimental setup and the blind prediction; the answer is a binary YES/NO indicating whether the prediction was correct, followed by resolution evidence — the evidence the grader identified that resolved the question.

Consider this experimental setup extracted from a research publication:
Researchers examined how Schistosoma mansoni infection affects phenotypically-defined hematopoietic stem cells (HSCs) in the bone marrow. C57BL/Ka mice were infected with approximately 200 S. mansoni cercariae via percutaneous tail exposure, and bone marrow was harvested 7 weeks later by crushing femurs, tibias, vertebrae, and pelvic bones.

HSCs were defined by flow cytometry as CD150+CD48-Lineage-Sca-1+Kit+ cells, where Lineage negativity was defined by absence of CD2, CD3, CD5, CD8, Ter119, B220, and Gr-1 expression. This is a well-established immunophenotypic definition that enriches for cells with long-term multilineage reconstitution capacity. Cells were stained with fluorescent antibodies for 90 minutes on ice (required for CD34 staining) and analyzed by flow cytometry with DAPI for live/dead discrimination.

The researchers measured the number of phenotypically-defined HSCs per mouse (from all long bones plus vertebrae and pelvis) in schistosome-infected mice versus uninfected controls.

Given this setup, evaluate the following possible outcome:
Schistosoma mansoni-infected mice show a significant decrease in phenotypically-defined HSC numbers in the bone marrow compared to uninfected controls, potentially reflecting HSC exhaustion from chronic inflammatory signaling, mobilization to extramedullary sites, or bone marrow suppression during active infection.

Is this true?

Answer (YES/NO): NO